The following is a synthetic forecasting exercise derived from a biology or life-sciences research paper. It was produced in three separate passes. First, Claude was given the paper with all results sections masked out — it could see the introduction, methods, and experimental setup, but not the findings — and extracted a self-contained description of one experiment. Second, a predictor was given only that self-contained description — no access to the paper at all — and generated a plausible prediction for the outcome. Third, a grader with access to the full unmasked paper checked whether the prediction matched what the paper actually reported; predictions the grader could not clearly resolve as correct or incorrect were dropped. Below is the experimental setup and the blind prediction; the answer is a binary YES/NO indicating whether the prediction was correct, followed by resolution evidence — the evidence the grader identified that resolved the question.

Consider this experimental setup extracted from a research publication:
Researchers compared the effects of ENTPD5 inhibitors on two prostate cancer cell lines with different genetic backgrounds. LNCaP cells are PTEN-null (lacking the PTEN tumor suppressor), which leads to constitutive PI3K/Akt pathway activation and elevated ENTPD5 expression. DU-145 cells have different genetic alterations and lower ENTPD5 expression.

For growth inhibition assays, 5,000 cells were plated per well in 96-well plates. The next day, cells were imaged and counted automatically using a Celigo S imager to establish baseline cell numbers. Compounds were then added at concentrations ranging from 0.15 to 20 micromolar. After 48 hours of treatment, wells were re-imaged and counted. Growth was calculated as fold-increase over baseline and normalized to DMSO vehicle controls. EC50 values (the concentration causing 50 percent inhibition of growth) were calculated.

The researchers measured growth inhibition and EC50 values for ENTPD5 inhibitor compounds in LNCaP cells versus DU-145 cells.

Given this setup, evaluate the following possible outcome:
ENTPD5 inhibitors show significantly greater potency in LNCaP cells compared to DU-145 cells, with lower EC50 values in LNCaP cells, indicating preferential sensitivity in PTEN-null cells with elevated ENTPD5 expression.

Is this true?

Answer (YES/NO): YES